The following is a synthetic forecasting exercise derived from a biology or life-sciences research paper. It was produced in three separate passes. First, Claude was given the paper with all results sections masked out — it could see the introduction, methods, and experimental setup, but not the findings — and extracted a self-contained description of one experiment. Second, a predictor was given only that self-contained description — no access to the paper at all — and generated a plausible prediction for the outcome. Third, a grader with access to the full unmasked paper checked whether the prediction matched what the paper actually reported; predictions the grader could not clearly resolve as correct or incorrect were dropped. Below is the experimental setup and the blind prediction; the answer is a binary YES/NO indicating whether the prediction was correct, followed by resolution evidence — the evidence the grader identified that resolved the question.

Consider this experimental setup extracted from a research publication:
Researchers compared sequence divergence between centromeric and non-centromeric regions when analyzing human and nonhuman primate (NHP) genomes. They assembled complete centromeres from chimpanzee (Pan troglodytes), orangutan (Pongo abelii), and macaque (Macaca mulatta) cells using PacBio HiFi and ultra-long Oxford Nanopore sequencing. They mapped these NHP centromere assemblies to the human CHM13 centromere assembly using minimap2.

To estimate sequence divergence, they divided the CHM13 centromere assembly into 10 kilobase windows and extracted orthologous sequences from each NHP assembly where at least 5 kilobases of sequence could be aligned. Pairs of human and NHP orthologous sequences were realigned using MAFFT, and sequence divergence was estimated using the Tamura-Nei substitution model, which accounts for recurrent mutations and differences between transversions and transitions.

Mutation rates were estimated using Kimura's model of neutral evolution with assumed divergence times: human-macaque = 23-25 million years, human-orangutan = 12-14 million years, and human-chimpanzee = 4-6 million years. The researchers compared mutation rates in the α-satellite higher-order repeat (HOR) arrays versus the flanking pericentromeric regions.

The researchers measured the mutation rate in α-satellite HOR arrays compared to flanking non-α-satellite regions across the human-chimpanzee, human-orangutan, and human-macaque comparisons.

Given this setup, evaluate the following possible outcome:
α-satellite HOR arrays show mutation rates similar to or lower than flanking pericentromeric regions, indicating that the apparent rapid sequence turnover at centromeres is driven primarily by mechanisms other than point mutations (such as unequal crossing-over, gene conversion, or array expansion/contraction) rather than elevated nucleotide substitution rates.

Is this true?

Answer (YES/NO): NO